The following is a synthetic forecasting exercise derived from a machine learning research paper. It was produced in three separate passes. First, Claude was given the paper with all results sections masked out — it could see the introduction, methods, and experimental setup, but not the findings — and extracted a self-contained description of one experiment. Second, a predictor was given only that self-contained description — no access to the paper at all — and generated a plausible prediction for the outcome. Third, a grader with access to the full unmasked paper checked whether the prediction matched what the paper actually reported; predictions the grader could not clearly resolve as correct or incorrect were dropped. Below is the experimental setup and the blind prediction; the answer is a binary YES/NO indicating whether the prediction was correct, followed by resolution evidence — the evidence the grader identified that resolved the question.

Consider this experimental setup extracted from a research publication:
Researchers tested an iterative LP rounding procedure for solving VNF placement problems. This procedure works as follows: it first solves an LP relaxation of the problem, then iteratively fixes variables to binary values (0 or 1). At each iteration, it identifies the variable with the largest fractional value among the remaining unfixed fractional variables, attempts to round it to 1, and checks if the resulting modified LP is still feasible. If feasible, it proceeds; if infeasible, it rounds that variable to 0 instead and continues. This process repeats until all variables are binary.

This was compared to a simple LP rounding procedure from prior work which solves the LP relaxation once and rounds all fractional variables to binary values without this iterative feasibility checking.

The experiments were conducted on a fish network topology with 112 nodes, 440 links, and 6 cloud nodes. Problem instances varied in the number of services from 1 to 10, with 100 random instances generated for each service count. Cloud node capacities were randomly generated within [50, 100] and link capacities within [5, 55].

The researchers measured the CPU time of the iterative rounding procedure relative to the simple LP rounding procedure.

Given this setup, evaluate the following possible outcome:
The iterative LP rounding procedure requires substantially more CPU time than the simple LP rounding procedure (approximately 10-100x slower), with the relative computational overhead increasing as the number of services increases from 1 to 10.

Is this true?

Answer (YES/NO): NO